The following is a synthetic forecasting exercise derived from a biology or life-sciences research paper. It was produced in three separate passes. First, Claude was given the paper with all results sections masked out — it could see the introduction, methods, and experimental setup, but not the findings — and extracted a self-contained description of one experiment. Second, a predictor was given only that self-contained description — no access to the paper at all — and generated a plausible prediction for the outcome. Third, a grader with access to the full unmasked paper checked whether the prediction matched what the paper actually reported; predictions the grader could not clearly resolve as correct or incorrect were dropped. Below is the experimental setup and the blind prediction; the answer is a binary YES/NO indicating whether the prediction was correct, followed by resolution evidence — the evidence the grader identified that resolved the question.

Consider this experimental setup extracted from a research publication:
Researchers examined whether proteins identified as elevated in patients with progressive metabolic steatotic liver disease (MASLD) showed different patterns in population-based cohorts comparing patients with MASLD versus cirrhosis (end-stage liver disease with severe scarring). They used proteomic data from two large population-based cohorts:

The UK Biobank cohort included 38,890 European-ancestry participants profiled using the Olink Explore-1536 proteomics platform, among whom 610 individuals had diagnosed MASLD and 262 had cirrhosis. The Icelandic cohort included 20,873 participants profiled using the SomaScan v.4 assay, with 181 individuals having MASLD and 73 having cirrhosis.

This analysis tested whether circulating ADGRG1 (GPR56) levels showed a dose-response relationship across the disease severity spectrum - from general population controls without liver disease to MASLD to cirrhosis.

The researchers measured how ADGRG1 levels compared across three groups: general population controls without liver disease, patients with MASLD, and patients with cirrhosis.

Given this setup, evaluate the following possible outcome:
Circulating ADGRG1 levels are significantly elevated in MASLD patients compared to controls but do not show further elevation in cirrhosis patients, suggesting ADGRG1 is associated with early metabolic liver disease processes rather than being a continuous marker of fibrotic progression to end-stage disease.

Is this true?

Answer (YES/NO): NO